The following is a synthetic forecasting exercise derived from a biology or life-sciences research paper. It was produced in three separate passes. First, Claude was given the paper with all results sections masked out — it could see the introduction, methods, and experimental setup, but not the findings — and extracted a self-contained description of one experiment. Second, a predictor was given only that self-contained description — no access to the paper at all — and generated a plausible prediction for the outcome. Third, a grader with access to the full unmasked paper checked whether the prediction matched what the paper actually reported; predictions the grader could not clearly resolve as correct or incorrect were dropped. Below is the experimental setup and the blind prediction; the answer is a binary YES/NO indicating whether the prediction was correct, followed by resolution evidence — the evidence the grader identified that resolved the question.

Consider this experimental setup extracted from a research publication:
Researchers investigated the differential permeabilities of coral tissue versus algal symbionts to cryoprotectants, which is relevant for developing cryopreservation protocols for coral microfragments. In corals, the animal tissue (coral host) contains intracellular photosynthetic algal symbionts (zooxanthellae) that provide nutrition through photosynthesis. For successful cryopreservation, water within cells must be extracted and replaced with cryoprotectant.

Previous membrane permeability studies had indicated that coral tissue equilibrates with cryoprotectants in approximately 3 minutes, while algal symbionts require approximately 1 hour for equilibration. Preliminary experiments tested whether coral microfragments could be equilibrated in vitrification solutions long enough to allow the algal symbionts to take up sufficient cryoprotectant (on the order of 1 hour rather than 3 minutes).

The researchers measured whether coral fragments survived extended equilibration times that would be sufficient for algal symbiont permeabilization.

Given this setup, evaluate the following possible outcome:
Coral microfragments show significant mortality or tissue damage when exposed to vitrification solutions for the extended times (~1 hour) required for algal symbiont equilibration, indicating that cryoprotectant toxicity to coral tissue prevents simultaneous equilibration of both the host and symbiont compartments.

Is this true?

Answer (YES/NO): YES